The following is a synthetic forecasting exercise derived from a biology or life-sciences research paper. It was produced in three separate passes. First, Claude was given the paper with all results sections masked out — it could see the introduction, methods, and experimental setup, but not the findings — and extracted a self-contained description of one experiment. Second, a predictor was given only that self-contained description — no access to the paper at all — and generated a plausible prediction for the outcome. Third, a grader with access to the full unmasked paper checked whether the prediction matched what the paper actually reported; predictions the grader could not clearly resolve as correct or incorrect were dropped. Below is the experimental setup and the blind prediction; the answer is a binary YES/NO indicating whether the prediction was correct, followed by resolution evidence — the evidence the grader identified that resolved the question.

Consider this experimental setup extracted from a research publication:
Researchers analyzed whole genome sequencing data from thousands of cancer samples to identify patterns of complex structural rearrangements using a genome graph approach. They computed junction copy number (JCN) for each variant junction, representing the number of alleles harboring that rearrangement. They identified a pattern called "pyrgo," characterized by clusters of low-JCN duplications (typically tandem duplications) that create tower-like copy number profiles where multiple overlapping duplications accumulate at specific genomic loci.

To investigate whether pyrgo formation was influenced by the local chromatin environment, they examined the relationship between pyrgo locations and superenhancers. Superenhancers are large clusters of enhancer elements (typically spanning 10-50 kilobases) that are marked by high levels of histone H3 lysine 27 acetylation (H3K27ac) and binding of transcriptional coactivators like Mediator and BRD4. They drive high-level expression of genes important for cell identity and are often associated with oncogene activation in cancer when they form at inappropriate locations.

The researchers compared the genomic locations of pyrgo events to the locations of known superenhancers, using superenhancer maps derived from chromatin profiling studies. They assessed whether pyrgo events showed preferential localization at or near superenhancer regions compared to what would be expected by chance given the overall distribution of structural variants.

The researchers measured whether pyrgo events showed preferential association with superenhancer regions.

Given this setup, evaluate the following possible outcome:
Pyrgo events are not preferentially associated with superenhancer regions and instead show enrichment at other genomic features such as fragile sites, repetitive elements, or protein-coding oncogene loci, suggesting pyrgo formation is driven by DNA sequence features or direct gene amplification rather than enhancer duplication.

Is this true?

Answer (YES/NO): NO